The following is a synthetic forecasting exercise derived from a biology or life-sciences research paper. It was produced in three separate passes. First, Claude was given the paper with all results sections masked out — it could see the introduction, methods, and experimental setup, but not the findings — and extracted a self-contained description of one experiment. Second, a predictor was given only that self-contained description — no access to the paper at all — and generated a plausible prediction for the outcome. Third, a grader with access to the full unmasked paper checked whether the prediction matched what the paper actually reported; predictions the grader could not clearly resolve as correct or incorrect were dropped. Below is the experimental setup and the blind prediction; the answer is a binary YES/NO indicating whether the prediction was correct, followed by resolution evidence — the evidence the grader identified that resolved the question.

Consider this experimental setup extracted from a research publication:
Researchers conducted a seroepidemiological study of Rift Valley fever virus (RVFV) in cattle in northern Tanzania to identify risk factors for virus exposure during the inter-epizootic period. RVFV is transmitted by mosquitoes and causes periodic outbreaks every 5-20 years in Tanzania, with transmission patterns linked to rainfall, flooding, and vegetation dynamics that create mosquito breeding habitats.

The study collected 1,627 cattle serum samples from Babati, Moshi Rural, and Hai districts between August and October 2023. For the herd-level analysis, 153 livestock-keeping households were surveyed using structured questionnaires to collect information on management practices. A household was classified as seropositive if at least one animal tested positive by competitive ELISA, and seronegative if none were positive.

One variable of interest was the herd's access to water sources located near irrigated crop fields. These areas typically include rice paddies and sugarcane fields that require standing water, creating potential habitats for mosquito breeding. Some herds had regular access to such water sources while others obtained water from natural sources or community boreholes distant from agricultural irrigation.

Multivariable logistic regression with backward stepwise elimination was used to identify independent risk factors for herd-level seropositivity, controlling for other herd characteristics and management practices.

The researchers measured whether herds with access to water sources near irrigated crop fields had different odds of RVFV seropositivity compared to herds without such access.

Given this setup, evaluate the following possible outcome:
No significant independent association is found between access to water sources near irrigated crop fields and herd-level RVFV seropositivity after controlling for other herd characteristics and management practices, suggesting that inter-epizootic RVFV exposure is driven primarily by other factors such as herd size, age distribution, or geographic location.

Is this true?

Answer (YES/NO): NO